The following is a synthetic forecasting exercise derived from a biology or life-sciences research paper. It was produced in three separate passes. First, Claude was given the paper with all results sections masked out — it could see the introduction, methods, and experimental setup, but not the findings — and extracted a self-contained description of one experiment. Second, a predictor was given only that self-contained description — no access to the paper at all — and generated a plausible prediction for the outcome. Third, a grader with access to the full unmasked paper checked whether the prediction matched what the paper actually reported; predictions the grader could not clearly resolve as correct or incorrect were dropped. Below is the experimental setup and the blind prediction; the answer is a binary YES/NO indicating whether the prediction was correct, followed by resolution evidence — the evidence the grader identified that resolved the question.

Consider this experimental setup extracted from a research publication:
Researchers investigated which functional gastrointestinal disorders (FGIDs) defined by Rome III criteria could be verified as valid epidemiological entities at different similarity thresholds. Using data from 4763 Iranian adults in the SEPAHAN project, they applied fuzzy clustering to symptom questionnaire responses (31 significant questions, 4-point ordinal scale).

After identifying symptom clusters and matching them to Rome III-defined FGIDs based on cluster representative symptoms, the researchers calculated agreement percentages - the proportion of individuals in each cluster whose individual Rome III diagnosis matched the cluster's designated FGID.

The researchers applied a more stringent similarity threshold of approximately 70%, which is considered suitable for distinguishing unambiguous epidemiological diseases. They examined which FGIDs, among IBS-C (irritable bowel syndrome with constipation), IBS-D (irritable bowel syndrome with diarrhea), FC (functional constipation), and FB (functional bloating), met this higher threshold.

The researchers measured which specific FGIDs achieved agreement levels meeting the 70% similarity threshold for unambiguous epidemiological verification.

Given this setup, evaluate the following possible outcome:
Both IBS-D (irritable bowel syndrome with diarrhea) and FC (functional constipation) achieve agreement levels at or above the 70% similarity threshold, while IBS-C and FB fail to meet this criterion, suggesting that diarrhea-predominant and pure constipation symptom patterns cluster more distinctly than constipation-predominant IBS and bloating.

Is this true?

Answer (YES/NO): NO